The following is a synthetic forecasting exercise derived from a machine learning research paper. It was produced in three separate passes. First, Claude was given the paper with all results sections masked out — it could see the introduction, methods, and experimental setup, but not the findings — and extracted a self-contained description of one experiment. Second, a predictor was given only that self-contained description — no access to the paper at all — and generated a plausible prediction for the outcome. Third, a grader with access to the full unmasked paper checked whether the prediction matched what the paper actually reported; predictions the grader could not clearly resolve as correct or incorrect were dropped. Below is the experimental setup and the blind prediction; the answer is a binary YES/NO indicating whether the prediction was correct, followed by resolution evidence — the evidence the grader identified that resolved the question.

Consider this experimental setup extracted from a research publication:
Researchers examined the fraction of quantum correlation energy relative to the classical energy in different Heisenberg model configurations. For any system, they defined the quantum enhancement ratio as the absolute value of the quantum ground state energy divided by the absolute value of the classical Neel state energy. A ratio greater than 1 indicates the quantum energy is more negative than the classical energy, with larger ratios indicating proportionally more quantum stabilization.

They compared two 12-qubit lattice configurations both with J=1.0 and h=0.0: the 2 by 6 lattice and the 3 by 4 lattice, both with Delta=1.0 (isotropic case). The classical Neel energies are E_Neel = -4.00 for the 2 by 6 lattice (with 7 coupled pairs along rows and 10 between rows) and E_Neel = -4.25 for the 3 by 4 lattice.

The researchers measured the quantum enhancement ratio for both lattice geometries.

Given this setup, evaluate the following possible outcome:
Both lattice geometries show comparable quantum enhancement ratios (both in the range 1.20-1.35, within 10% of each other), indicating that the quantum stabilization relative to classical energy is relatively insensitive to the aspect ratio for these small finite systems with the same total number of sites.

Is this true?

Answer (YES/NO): NO